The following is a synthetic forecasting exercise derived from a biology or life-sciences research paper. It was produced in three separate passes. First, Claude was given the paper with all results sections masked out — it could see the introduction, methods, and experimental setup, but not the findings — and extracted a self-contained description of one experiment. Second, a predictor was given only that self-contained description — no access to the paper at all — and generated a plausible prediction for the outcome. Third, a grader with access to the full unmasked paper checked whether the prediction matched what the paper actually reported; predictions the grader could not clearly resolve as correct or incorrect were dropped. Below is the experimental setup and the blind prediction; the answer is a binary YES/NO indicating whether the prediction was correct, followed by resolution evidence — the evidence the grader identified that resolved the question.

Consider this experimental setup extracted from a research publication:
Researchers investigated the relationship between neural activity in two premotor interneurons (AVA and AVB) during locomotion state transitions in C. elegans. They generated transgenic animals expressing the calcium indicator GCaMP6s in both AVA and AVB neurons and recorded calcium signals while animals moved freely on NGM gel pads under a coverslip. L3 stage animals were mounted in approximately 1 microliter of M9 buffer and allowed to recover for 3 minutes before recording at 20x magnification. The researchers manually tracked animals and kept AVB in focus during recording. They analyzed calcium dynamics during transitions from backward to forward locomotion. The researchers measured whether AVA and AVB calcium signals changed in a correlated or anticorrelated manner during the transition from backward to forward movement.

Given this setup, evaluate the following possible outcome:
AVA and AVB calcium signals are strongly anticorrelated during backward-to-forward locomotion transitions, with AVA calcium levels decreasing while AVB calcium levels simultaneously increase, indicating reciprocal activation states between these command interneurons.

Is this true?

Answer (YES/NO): NO